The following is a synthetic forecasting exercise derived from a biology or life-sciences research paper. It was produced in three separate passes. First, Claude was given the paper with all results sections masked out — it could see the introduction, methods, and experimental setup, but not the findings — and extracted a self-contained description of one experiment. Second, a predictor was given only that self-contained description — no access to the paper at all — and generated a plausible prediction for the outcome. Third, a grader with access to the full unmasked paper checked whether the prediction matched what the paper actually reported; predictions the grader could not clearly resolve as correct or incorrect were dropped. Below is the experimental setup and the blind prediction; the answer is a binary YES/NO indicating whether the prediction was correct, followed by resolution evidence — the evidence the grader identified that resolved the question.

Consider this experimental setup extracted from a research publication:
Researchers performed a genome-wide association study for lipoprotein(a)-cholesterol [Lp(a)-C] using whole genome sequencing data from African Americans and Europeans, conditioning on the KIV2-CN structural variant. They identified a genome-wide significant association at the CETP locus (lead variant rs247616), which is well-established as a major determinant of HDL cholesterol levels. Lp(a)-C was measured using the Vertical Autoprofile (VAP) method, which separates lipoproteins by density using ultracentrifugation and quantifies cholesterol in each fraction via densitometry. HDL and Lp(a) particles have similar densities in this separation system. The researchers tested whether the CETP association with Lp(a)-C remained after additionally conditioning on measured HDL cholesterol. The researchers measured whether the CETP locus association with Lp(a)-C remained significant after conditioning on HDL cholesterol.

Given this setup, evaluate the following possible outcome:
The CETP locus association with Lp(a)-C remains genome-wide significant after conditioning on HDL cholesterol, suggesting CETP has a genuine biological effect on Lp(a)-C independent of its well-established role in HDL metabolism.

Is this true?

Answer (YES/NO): NO